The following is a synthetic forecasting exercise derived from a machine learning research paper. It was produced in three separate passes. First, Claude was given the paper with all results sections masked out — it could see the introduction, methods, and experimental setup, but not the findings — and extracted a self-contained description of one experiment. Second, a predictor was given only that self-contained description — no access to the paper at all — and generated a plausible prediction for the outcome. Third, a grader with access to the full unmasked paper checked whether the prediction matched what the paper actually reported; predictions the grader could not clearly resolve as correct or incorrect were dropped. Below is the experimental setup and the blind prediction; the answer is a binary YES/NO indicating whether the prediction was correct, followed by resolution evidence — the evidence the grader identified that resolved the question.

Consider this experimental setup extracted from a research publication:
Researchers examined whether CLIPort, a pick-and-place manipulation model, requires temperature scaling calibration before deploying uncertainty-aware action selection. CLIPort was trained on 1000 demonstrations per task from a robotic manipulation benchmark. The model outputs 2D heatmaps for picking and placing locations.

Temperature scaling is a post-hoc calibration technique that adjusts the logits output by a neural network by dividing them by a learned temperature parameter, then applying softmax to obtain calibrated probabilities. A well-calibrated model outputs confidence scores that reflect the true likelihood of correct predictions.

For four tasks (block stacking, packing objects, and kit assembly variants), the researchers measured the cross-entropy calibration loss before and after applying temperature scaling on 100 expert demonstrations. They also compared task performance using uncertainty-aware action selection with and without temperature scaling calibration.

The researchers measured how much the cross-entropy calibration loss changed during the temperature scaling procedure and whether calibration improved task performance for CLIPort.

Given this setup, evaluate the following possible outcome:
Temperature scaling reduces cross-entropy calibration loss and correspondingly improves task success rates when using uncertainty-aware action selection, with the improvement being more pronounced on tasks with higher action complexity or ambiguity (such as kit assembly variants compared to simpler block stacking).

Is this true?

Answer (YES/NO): NO